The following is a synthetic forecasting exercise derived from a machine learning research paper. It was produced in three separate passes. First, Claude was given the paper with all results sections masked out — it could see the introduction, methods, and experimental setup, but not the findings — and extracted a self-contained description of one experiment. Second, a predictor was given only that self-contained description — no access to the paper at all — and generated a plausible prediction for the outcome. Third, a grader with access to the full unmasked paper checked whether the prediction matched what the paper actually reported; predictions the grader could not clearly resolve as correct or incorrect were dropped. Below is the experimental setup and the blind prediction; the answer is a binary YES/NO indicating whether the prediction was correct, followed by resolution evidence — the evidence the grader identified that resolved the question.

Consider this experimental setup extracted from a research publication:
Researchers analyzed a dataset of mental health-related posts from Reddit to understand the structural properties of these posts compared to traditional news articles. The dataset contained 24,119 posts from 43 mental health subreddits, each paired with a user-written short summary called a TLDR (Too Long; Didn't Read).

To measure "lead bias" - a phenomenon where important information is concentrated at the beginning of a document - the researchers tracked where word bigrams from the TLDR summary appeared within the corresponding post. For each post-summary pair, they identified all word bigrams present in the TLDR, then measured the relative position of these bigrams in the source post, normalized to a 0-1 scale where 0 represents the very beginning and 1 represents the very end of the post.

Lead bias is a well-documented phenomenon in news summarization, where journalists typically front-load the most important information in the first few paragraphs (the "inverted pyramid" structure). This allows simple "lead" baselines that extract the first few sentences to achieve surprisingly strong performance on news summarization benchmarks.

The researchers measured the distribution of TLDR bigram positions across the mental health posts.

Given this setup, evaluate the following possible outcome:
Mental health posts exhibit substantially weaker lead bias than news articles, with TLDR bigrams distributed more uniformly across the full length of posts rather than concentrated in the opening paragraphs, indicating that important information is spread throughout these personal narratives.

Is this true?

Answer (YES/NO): YES